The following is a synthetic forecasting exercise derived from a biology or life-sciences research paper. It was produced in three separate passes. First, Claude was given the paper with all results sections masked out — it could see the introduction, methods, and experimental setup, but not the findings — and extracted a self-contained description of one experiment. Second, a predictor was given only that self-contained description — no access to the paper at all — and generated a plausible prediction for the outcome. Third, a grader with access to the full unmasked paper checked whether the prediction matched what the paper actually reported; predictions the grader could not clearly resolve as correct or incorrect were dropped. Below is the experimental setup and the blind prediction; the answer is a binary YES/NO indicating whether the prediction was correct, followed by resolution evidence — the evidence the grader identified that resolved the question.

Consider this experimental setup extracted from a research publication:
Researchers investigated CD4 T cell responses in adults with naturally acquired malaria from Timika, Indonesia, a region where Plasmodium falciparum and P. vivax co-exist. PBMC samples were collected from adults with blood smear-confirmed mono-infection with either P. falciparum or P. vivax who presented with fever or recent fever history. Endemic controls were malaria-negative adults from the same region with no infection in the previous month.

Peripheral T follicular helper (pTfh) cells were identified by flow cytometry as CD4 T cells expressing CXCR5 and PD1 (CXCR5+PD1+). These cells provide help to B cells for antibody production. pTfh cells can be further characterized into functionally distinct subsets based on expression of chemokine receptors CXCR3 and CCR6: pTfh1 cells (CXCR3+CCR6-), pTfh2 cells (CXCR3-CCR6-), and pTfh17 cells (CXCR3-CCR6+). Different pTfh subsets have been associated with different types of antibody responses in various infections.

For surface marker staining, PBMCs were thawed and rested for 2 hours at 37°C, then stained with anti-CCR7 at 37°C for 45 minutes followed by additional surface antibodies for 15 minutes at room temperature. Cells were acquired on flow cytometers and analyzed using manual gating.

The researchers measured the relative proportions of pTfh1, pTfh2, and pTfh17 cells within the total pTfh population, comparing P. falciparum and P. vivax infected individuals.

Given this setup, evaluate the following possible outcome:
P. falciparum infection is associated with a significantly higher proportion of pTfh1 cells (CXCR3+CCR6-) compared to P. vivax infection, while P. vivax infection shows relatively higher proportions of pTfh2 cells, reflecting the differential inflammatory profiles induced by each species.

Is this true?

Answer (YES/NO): YES